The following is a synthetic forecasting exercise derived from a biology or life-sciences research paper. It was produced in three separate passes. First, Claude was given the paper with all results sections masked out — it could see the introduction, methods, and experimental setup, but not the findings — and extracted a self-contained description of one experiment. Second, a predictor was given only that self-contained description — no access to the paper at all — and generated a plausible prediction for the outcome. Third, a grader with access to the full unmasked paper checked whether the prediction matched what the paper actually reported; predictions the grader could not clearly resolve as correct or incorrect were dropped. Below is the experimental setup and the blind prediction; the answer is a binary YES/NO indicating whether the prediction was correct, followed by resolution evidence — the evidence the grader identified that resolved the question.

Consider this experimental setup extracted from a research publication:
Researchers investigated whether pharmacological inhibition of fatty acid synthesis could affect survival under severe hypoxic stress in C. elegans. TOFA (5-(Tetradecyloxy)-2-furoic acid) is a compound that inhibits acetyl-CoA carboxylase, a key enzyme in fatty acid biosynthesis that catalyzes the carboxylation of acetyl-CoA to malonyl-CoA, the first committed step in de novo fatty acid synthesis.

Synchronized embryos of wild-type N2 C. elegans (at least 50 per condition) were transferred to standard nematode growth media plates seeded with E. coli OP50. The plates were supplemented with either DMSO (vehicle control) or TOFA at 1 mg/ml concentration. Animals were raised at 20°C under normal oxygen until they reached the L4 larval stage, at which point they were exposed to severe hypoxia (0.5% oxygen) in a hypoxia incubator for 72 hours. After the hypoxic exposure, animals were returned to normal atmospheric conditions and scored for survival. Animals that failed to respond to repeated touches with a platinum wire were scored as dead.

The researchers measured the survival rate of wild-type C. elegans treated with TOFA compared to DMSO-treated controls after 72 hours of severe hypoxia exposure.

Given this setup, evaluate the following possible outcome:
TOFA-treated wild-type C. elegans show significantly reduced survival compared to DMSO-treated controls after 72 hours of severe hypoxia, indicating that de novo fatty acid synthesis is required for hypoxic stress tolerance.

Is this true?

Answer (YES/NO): NO